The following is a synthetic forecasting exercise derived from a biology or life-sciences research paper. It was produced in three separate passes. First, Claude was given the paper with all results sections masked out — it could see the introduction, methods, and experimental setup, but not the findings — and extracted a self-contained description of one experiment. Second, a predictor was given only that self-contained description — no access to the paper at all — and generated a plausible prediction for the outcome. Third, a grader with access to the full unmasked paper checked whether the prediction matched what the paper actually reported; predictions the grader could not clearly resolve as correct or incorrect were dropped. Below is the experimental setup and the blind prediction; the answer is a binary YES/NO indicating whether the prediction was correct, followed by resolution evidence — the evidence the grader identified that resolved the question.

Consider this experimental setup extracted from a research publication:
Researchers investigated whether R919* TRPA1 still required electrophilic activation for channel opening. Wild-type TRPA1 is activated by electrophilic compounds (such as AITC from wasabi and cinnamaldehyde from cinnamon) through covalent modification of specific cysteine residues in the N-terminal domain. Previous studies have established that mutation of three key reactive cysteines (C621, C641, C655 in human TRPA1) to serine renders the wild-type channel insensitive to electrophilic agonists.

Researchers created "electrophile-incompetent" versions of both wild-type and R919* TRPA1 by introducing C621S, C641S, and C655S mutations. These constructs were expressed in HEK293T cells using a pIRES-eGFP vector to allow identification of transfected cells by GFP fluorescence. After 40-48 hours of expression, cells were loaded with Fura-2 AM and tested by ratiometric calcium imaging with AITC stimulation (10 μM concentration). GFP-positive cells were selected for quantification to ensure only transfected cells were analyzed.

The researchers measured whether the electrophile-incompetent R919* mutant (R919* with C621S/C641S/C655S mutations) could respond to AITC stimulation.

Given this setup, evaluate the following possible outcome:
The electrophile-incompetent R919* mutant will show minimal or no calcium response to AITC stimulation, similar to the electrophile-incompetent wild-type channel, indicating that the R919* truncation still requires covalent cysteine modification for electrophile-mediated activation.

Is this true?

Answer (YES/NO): YES